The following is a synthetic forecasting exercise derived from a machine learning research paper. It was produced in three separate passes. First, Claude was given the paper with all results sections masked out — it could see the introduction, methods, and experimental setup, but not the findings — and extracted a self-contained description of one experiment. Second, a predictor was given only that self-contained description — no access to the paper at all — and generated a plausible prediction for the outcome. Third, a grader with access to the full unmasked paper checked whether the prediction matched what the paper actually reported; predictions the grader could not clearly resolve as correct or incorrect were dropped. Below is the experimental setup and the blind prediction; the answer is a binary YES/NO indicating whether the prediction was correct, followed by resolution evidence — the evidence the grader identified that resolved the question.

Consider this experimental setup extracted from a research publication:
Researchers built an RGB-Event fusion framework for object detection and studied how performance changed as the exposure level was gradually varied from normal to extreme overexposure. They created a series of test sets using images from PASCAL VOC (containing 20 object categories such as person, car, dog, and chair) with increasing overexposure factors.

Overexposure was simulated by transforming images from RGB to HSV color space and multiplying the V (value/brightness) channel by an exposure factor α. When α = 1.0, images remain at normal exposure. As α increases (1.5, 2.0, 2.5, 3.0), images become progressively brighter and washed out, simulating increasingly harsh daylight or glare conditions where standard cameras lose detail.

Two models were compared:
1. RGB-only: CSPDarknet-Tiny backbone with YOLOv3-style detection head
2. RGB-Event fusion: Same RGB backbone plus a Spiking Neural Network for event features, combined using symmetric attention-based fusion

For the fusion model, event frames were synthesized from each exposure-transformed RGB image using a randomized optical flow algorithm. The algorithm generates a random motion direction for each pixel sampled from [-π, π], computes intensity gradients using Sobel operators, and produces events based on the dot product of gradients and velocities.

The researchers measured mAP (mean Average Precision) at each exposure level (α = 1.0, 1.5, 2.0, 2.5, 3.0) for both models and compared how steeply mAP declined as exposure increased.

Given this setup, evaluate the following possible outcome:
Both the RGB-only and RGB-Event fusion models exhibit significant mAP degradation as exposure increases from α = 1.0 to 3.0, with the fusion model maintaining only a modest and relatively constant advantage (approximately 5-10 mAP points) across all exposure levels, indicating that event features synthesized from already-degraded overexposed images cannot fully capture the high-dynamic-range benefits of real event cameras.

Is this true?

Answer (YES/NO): NO